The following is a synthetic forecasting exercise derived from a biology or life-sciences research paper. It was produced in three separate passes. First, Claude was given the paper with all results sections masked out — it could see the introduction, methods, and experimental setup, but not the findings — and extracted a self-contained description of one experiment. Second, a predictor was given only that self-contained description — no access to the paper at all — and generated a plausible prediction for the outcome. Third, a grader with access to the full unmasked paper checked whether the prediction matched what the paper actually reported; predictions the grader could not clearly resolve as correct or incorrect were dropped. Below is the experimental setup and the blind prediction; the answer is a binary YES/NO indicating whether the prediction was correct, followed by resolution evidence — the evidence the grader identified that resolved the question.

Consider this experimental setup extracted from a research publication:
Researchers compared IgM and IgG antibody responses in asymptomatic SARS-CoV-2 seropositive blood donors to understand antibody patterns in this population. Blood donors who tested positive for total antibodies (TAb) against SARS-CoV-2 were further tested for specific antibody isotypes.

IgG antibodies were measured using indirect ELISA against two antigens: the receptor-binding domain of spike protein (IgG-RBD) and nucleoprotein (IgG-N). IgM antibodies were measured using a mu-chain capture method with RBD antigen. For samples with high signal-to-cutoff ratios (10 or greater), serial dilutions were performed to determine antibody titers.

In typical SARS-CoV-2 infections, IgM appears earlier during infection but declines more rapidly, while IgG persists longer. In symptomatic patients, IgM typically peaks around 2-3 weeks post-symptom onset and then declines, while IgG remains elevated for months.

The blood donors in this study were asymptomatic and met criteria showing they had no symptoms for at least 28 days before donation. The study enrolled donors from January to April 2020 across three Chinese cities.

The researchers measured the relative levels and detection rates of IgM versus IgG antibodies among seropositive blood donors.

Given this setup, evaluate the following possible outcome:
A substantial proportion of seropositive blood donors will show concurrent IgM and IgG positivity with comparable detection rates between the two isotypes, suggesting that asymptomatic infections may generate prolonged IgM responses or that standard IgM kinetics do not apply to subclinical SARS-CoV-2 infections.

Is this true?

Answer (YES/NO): NO